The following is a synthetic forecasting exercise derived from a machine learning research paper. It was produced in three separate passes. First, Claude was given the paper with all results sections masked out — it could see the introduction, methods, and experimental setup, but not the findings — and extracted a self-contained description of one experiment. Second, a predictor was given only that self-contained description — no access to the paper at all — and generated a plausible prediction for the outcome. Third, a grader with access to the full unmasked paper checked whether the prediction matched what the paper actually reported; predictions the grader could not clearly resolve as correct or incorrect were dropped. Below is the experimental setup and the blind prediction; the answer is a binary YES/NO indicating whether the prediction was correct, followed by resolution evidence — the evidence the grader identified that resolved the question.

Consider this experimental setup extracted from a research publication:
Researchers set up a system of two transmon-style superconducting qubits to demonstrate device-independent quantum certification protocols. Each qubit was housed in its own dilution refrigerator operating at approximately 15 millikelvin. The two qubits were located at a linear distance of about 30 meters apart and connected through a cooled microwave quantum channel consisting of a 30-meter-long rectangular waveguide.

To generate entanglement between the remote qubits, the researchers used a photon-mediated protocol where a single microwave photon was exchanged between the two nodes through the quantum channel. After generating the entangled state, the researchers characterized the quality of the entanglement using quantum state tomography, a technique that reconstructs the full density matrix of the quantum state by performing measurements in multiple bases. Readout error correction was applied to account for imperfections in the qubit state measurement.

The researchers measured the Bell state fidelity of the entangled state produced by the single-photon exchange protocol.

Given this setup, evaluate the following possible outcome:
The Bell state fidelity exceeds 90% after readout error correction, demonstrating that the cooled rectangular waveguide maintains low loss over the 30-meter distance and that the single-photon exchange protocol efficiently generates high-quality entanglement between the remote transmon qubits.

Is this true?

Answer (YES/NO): NO